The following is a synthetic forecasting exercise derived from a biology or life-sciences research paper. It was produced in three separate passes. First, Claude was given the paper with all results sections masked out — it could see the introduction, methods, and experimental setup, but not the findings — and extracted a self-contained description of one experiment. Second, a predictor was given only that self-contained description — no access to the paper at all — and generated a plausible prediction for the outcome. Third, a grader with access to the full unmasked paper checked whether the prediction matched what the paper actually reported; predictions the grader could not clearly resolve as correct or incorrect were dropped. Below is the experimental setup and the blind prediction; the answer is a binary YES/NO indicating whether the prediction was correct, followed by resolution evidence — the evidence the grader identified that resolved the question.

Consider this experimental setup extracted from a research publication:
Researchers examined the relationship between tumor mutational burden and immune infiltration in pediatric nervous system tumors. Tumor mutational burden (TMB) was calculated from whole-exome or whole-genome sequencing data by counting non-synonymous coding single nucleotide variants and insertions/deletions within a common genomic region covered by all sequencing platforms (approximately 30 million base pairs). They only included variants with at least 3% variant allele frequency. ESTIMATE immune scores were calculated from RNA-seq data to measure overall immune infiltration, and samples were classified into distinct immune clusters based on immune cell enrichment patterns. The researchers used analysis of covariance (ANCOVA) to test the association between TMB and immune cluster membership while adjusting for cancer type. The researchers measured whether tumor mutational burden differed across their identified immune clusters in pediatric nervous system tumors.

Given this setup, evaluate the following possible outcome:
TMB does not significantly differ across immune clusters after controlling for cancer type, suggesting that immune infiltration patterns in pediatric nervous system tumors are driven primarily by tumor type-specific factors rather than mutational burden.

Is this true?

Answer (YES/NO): YES